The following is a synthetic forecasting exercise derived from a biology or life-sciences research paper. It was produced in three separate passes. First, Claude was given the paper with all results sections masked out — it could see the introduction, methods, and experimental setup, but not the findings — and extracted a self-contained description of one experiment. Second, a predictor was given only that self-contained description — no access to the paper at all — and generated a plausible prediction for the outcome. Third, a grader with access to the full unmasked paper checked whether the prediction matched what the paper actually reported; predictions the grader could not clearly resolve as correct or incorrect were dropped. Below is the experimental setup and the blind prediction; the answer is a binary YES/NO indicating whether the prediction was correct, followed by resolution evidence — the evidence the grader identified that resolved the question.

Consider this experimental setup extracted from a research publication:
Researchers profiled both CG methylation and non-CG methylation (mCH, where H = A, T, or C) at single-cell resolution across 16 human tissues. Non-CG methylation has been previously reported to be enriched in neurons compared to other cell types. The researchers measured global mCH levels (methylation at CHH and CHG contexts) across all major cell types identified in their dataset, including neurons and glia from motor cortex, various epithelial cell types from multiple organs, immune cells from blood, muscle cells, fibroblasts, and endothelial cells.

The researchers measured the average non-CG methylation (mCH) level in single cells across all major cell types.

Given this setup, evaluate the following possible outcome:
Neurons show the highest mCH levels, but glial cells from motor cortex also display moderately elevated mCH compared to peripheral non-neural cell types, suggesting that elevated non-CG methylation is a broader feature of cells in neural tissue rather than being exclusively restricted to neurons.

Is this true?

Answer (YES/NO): NO